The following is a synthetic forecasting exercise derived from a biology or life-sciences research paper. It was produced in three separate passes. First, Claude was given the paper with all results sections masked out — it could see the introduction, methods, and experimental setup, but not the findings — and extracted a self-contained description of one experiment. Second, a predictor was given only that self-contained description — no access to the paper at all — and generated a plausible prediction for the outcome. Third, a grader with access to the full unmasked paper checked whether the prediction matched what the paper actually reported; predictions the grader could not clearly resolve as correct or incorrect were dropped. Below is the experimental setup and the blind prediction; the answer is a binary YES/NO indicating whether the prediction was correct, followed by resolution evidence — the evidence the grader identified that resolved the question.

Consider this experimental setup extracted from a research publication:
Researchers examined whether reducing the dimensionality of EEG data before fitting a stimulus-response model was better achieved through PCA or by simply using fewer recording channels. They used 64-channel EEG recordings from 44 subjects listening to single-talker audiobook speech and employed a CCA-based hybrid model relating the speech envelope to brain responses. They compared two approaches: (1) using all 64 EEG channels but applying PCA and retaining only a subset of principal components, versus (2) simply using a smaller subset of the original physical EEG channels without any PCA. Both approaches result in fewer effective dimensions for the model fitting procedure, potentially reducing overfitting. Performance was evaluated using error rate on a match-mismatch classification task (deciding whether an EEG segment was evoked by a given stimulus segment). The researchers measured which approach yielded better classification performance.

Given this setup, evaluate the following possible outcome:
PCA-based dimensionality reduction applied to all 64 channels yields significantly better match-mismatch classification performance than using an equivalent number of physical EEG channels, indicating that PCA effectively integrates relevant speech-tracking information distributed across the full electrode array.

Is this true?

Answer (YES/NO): YES